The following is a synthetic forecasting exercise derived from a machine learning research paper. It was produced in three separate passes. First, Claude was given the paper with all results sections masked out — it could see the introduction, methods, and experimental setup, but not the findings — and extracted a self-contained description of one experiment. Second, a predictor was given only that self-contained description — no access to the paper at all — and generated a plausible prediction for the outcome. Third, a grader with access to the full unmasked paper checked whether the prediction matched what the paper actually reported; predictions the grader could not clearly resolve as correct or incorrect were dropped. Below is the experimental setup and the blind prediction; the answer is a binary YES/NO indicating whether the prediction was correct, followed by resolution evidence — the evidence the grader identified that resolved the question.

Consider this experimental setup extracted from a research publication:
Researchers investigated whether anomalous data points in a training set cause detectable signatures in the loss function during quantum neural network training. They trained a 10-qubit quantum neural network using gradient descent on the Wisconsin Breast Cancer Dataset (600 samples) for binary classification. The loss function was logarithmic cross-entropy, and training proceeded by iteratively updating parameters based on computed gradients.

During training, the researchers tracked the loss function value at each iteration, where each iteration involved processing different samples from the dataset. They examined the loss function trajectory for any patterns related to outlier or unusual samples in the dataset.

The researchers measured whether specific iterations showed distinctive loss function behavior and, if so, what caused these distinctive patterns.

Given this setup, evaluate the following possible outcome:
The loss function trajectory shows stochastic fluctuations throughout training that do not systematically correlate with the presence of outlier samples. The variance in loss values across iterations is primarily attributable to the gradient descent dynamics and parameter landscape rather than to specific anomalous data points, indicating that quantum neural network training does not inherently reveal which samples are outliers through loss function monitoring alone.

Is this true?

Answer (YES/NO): NO